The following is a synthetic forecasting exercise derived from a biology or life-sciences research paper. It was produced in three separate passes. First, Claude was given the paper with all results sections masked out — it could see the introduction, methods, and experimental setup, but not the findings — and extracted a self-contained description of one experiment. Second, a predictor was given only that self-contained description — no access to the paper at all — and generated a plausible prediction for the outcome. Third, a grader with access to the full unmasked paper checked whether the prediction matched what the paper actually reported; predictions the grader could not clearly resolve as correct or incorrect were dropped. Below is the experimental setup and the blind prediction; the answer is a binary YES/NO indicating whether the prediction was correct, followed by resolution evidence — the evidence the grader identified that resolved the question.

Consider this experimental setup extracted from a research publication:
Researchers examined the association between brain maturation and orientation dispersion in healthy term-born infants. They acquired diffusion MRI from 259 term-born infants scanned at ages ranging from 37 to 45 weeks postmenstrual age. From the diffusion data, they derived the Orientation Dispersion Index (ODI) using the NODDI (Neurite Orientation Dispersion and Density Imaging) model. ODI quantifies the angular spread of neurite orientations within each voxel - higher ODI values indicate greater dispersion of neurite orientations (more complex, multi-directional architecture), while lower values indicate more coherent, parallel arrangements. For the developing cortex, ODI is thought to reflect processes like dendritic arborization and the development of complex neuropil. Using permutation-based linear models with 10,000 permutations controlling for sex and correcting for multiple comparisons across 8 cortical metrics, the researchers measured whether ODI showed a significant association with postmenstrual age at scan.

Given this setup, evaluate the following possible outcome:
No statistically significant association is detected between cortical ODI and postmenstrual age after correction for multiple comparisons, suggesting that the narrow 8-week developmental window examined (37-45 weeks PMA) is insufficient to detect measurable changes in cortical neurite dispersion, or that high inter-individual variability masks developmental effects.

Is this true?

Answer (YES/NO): NO